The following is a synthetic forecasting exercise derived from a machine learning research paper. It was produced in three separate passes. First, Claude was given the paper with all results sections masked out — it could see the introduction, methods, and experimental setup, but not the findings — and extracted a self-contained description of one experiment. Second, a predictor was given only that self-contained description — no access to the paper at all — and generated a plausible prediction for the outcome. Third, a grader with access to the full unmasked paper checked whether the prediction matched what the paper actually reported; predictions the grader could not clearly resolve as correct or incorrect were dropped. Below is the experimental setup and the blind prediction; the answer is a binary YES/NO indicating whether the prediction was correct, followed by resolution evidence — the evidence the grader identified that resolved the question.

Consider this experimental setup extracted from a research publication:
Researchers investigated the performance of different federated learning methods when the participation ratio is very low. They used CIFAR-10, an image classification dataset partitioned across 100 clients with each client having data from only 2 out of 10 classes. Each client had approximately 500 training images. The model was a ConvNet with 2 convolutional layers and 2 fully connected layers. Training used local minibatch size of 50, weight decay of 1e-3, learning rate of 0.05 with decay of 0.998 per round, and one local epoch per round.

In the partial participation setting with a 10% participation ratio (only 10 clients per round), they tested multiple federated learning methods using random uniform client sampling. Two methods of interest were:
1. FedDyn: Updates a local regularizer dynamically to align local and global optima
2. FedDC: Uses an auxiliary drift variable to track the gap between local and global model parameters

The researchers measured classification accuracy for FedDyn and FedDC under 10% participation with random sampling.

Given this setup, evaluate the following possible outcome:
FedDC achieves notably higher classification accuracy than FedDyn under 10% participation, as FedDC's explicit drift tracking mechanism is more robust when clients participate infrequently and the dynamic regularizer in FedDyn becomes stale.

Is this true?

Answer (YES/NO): NO